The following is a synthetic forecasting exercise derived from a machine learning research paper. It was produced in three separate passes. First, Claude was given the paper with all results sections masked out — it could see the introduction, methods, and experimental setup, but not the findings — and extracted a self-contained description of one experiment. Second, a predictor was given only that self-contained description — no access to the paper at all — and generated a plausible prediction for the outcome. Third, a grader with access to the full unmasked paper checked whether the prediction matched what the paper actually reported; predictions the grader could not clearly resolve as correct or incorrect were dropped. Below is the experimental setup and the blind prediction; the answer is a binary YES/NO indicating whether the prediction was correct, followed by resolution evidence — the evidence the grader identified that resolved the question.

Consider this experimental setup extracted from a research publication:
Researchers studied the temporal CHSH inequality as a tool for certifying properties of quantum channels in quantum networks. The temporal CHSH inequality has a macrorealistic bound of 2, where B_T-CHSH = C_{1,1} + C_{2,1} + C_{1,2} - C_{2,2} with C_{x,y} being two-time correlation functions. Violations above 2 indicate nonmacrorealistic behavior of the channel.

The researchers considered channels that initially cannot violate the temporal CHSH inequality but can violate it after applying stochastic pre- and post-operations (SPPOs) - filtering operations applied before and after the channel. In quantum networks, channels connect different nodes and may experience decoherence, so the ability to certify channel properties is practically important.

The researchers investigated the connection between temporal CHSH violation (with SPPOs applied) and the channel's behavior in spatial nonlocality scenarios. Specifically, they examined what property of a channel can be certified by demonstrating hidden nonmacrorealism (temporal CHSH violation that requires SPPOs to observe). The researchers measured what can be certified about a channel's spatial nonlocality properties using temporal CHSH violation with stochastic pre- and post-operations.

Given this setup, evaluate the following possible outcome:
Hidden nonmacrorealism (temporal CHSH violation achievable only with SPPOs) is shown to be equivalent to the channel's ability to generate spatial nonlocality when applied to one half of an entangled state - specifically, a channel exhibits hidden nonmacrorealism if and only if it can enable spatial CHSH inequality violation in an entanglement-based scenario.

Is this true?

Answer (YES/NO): NO